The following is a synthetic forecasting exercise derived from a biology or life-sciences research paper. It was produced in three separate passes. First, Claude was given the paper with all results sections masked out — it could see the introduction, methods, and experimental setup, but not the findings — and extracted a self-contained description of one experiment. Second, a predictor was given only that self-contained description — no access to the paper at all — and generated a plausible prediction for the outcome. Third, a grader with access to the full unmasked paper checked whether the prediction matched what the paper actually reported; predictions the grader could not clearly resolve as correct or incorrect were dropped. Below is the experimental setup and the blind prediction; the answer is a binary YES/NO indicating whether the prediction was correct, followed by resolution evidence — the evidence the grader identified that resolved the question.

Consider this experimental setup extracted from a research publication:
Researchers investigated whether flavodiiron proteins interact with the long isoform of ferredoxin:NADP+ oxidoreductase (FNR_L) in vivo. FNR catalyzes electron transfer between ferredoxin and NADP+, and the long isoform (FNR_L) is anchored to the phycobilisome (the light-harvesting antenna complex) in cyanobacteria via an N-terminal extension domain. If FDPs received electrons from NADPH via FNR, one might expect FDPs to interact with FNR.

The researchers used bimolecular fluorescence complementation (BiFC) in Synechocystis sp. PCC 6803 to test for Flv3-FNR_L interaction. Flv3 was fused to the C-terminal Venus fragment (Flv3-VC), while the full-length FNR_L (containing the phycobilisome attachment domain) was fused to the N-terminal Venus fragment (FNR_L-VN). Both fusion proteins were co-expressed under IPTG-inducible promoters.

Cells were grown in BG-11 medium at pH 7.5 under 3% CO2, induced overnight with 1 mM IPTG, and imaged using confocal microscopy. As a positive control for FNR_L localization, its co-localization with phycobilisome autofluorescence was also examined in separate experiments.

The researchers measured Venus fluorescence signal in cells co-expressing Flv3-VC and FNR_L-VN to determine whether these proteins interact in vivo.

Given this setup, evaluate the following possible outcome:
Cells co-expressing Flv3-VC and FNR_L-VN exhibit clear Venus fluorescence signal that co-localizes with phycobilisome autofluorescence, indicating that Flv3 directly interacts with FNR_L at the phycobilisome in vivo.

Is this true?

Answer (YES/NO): NO